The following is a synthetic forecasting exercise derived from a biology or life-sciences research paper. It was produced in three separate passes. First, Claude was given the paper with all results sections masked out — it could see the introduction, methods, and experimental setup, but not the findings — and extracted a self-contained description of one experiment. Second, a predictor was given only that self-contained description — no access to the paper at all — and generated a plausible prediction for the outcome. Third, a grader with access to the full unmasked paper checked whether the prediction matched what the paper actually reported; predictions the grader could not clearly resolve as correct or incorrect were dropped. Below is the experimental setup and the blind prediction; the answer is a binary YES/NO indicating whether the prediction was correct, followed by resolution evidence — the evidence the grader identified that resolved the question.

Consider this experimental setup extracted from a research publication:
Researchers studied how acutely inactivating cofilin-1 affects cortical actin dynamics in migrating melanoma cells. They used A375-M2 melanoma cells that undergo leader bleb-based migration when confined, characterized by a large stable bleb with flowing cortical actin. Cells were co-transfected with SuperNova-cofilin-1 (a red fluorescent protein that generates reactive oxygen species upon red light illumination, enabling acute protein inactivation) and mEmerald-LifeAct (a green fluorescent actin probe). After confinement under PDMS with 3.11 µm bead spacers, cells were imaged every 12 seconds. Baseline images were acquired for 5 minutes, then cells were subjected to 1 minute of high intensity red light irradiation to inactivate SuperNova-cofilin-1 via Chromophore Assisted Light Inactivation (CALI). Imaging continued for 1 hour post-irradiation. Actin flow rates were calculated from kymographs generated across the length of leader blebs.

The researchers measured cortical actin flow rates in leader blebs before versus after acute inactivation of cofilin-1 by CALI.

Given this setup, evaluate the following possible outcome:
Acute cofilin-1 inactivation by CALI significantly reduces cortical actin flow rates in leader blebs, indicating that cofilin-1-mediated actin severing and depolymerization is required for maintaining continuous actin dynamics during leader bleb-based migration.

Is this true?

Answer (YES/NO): YES